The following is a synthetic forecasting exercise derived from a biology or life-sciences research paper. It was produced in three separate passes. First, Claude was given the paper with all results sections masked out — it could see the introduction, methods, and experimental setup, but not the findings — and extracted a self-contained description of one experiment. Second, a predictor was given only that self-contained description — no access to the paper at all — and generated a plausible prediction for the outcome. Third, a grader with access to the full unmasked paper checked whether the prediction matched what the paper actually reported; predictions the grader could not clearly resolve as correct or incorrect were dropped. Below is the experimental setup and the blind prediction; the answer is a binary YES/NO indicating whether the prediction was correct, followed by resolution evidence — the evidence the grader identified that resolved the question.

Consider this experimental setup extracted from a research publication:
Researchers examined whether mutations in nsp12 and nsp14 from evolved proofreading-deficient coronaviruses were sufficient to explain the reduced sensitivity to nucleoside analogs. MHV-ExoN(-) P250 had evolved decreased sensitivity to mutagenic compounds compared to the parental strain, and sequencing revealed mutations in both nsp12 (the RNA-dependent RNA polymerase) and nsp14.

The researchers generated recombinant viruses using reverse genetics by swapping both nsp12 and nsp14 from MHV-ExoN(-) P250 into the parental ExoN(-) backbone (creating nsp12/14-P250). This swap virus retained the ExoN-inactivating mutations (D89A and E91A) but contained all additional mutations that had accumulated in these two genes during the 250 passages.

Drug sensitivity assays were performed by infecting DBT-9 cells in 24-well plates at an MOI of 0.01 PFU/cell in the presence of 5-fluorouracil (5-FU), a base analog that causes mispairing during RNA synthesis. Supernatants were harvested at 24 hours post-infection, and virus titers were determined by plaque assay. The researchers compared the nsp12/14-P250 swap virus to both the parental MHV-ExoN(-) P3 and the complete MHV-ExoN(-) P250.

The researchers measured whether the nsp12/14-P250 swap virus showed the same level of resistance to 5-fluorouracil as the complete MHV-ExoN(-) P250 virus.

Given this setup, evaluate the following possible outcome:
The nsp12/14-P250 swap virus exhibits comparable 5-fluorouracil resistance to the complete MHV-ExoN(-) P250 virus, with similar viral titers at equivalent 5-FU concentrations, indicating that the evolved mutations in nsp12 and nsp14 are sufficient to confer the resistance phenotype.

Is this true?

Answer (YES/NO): NO